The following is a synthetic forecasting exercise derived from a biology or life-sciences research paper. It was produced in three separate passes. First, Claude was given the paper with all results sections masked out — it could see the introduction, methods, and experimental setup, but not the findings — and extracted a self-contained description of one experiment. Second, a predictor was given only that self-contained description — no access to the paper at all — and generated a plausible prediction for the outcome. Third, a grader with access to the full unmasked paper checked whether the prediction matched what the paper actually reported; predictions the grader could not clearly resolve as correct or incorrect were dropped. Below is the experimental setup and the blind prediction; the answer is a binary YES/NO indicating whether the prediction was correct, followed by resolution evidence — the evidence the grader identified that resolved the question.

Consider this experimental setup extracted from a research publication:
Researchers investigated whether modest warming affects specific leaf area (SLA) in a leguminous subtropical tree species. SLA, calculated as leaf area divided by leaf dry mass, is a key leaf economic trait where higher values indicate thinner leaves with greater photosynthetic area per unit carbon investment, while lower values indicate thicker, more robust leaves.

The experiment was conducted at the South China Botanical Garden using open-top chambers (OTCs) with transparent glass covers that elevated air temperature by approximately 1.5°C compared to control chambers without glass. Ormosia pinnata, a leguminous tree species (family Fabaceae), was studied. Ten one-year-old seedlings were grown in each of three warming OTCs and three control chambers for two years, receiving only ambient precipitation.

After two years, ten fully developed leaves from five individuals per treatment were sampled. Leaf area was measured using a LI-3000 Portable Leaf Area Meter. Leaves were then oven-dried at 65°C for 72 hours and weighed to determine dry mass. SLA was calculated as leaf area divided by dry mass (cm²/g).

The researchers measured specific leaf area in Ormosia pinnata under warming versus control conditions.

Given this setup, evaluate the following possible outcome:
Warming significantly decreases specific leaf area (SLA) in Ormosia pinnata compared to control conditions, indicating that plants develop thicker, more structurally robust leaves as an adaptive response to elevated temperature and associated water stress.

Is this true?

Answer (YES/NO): NO